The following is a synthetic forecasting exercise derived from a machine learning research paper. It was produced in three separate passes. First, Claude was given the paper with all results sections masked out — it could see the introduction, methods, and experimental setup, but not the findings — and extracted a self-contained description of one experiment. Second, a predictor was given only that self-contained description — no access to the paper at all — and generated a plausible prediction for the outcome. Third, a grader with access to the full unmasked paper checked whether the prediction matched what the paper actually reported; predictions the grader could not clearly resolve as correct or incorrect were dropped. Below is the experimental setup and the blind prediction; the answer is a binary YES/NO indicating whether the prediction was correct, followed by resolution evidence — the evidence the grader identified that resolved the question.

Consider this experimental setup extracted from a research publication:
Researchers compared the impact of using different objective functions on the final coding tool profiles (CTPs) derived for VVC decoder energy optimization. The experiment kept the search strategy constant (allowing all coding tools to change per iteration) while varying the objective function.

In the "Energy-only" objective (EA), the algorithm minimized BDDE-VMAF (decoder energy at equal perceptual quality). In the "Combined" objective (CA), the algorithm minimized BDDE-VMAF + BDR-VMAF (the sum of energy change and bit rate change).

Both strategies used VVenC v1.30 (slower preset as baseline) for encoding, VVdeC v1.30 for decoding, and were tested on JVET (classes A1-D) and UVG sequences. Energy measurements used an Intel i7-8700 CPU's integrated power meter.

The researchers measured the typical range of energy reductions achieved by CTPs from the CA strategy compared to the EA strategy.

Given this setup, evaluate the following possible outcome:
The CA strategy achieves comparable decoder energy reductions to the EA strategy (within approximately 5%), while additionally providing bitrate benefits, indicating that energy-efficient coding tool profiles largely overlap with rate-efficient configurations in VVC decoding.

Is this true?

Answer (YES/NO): YES